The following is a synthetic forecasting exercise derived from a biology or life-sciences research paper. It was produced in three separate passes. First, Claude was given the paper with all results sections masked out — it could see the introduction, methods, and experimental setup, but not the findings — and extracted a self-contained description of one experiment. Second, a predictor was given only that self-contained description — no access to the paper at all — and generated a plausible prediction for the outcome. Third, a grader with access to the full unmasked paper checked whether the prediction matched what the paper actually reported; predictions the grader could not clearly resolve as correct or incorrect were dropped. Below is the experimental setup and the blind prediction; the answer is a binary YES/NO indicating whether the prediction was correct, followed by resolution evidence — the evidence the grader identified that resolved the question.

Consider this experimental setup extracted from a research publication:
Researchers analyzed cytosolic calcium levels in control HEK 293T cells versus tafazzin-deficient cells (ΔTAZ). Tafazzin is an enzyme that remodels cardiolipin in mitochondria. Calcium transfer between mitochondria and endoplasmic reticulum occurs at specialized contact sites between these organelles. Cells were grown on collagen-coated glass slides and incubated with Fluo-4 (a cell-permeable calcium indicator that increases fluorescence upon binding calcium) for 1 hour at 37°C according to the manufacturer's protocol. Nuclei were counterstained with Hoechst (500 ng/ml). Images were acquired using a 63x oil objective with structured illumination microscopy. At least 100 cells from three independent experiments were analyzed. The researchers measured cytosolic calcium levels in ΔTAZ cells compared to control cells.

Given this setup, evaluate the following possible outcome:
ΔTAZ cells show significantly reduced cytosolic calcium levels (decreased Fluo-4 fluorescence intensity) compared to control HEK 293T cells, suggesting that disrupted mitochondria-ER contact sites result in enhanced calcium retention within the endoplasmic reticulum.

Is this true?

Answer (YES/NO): NO